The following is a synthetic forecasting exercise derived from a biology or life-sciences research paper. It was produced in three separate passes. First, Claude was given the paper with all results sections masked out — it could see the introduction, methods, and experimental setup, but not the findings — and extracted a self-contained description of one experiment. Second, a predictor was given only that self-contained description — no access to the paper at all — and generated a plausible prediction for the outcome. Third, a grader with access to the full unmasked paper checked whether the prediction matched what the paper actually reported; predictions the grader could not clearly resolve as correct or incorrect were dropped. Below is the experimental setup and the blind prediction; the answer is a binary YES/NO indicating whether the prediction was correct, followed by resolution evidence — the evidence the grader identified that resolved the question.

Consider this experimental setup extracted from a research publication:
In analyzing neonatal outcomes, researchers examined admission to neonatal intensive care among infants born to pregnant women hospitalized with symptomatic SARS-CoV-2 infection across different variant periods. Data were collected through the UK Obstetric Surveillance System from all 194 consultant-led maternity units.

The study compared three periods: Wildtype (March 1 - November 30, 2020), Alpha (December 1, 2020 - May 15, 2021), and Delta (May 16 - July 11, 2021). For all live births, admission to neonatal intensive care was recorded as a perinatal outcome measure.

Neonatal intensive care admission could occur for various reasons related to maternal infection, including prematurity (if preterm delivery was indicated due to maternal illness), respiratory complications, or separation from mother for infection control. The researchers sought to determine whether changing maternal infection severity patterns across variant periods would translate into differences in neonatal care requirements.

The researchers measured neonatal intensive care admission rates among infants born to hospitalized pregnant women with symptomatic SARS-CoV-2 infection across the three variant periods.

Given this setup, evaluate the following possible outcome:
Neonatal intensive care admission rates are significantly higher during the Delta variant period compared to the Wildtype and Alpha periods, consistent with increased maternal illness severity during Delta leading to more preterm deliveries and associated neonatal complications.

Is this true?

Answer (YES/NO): NO